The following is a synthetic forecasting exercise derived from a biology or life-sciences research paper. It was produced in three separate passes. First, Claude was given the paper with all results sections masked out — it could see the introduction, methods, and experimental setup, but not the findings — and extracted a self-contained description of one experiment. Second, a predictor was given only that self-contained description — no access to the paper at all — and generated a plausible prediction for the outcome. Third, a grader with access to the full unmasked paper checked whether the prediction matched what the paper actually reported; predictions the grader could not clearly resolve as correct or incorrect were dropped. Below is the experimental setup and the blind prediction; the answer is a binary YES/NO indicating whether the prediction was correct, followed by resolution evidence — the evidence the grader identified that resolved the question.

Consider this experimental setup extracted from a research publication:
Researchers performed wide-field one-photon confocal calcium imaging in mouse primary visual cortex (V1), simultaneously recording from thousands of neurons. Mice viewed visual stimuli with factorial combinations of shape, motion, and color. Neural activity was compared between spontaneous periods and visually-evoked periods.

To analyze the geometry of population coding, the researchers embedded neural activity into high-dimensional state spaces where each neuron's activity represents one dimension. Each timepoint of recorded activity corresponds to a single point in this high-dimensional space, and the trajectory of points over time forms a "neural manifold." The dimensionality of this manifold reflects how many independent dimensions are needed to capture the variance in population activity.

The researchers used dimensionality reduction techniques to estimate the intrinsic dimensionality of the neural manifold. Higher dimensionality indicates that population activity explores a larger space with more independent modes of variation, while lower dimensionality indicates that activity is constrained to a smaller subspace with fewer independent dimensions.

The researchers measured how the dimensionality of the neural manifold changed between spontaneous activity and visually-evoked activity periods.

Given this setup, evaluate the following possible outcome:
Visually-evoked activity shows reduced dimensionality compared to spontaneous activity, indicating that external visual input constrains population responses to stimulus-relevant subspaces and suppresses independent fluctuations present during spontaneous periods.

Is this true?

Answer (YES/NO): YES